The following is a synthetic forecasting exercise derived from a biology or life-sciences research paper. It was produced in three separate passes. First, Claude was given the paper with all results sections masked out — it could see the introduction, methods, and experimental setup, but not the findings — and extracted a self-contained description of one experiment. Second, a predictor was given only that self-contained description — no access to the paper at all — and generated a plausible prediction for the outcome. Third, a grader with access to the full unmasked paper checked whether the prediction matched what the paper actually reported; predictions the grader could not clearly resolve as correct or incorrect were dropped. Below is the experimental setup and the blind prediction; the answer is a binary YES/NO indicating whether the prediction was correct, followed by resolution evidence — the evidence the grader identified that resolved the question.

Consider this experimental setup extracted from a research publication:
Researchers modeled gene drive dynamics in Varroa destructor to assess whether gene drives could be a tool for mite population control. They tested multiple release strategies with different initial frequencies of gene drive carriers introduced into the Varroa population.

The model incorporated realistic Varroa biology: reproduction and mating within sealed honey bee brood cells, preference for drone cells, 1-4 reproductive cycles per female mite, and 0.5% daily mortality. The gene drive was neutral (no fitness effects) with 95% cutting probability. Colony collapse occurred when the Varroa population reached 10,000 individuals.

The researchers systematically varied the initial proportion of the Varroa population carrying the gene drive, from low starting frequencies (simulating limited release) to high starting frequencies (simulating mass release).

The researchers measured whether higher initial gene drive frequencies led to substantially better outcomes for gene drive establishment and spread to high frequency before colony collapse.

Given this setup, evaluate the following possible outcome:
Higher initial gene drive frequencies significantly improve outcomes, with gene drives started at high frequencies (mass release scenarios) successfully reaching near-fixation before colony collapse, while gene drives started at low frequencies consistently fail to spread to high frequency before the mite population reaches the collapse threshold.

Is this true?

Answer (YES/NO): NO